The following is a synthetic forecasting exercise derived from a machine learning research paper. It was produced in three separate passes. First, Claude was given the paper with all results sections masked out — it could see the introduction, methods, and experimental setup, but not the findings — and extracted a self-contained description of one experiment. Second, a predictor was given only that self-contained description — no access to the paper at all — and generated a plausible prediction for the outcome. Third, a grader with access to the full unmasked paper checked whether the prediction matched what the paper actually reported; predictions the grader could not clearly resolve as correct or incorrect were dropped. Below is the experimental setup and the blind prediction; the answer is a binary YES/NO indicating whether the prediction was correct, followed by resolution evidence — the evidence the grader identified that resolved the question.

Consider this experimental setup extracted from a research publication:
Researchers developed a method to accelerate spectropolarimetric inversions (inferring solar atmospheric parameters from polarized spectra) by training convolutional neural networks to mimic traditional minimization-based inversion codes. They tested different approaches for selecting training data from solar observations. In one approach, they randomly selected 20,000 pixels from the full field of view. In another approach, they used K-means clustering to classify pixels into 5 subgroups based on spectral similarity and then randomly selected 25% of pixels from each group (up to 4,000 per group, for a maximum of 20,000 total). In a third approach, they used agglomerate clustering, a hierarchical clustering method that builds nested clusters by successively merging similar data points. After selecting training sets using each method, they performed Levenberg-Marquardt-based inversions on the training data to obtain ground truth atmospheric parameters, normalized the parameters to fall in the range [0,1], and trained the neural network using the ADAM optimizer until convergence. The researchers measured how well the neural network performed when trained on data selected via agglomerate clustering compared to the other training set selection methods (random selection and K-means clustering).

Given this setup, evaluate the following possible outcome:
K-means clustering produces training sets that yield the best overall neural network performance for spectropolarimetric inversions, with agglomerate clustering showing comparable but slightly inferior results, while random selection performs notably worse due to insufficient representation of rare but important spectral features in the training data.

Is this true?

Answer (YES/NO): NO